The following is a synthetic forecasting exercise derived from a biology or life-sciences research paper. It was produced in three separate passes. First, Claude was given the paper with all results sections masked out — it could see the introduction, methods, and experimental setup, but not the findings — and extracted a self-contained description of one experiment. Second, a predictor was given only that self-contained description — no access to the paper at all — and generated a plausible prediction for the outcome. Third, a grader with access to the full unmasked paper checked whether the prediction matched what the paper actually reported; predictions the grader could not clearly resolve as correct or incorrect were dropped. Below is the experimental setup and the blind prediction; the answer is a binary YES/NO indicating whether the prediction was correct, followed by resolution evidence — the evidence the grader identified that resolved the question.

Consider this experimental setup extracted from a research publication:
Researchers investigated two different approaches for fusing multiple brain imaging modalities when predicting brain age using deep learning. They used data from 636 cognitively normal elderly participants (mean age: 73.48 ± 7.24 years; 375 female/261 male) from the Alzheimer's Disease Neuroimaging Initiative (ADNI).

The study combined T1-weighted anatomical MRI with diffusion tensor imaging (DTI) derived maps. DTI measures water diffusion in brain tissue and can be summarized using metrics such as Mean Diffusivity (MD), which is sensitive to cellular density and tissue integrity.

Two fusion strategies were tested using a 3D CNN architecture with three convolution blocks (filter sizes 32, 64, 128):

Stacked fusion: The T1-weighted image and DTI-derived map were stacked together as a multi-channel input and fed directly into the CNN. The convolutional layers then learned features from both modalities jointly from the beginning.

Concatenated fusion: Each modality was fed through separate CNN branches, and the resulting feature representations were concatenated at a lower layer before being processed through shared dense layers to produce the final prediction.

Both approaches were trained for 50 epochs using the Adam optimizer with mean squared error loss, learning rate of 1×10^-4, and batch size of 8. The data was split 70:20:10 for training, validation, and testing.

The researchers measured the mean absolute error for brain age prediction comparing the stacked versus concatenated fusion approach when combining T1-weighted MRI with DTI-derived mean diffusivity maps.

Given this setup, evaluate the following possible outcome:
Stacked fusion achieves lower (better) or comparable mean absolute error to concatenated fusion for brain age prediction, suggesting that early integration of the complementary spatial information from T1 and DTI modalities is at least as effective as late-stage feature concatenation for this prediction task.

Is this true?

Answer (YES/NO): NO